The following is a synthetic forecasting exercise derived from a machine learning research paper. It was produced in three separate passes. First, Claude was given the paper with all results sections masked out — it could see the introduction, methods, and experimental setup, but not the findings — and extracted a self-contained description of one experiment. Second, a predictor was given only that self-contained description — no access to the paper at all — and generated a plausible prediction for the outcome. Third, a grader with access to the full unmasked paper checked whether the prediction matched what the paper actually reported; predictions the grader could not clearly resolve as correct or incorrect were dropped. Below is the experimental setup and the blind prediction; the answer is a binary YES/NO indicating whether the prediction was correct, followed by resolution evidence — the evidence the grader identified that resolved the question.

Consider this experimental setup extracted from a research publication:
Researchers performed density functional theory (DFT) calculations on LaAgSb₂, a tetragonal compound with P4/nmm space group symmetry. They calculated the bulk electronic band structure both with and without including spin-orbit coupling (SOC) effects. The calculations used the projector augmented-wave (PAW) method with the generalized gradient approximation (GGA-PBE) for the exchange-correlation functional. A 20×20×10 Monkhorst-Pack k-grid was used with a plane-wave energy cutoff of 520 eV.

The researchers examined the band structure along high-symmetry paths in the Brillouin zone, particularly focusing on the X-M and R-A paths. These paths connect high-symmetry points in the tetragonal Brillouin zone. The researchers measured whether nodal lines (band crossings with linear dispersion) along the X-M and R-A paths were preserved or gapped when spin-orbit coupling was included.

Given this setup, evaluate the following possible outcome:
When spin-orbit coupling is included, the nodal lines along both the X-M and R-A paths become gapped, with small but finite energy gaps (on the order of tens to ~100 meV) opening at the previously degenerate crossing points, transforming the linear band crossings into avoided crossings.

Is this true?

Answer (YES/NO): NO